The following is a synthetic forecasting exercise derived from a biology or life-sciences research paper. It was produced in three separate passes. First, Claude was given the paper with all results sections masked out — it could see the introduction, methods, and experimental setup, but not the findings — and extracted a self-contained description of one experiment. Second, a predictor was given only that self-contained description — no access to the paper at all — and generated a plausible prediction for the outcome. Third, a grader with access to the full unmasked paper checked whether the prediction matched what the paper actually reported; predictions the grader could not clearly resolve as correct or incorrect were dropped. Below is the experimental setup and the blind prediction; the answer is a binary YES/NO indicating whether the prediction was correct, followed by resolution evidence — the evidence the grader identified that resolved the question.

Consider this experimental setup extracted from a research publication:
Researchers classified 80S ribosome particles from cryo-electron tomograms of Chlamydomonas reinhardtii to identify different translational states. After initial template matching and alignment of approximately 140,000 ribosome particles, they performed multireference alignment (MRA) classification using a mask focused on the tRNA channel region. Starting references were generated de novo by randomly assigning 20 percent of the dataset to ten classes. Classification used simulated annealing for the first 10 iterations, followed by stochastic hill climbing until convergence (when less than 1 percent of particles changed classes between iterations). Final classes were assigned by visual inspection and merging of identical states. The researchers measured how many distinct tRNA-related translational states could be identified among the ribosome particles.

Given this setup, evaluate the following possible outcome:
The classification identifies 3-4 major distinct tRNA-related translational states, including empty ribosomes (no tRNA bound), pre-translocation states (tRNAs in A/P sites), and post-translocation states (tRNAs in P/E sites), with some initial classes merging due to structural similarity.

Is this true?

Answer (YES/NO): NO